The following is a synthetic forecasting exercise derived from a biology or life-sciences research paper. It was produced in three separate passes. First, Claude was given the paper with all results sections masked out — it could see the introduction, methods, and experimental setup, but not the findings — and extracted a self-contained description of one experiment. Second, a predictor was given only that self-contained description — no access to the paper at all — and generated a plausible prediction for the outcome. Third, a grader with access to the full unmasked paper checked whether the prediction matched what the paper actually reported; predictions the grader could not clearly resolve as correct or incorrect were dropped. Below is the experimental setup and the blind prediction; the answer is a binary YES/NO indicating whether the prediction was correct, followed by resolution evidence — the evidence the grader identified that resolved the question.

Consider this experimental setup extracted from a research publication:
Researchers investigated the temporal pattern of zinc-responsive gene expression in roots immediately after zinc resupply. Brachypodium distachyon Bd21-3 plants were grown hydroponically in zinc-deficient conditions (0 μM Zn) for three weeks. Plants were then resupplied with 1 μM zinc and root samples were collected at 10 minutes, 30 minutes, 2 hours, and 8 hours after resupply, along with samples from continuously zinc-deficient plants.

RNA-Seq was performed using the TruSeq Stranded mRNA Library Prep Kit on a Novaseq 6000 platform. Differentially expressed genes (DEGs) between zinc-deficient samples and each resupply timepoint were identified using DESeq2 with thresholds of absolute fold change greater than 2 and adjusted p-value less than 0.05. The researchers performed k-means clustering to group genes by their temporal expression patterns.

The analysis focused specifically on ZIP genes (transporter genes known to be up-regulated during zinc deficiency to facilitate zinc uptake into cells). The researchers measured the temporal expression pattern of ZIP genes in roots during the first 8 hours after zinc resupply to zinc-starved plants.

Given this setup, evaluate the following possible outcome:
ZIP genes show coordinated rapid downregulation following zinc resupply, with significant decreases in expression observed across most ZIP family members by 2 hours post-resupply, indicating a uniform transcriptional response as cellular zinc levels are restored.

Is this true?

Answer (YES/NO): NO